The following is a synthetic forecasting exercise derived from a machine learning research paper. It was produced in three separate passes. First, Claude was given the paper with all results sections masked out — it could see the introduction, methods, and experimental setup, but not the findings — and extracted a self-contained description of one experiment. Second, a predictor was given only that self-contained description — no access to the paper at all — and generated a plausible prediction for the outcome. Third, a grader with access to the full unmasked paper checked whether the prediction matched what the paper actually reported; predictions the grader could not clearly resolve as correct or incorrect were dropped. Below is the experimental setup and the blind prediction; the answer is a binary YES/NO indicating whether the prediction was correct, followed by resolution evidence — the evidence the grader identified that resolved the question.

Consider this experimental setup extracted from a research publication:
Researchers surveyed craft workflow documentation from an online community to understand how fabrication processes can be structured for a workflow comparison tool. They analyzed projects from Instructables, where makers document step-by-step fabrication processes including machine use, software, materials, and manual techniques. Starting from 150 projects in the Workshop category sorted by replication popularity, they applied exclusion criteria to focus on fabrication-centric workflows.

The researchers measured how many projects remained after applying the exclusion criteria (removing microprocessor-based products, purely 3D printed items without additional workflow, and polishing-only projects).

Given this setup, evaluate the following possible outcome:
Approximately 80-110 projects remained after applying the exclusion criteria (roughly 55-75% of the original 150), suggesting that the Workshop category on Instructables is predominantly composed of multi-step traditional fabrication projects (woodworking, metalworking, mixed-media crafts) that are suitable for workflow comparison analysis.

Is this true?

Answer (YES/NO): NO